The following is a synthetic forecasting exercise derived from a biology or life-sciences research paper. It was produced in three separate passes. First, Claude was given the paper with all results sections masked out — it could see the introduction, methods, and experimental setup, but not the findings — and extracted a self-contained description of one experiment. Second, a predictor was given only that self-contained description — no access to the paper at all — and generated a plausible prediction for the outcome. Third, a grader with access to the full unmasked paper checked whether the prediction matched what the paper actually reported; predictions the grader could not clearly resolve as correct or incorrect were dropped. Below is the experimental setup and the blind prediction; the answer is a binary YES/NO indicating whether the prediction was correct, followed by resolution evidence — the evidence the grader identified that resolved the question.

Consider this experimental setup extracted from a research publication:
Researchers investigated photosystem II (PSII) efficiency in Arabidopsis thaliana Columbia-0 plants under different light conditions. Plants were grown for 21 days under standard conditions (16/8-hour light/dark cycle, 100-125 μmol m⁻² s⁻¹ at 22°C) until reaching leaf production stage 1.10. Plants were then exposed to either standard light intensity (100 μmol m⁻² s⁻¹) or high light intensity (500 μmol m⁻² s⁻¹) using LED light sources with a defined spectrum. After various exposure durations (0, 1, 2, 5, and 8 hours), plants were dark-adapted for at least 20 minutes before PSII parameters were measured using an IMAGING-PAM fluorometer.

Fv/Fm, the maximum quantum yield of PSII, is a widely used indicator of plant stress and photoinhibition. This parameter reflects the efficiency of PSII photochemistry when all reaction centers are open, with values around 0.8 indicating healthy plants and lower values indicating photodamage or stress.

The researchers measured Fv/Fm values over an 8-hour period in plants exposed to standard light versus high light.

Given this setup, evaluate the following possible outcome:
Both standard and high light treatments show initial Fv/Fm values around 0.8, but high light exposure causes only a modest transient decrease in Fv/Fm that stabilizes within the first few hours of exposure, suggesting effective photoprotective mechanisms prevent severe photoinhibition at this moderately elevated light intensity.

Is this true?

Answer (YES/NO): NO